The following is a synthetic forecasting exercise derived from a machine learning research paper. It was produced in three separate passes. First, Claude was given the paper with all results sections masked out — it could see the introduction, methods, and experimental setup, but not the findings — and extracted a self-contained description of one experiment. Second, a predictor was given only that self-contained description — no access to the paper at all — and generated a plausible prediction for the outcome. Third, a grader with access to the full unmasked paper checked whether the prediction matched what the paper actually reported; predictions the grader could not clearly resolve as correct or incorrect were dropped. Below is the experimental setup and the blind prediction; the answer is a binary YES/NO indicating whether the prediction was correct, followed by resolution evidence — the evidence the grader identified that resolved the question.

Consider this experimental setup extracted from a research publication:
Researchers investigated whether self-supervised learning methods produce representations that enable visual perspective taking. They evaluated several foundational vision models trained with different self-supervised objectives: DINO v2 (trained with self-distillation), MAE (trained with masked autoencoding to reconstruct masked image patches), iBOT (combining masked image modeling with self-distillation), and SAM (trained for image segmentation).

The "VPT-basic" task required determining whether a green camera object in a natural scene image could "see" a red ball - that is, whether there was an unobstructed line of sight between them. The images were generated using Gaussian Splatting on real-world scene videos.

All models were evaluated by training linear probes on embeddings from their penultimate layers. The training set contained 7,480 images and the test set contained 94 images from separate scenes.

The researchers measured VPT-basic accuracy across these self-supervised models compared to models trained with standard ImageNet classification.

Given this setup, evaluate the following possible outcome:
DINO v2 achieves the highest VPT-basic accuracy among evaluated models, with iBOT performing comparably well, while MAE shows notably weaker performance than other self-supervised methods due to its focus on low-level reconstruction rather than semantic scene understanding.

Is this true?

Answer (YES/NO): NO